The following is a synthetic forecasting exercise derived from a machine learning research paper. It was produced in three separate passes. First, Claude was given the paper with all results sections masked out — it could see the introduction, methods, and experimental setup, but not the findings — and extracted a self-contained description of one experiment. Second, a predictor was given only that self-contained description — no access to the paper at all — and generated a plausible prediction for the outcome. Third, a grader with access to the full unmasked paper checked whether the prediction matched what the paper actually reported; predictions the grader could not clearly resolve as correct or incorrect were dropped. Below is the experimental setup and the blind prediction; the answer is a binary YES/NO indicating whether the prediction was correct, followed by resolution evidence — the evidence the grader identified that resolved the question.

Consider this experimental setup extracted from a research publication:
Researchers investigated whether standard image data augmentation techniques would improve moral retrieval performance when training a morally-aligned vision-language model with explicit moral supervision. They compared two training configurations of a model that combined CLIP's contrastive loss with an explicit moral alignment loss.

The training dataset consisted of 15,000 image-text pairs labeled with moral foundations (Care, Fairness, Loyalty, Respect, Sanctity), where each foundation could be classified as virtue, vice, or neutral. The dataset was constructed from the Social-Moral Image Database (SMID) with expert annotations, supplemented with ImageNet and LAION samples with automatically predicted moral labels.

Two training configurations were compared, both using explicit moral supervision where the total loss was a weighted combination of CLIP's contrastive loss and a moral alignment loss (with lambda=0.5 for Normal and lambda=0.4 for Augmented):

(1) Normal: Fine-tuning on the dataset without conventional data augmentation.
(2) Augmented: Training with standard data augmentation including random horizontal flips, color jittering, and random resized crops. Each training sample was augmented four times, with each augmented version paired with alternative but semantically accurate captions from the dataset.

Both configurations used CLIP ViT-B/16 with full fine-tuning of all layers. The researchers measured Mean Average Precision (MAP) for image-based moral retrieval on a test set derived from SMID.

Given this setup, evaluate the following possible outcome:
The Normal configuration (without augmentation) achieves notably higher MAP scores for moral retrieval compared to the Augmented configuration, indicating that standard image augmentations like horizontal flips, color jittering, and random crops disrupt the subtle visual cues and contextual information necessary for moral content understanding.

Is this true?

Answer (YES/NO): NO